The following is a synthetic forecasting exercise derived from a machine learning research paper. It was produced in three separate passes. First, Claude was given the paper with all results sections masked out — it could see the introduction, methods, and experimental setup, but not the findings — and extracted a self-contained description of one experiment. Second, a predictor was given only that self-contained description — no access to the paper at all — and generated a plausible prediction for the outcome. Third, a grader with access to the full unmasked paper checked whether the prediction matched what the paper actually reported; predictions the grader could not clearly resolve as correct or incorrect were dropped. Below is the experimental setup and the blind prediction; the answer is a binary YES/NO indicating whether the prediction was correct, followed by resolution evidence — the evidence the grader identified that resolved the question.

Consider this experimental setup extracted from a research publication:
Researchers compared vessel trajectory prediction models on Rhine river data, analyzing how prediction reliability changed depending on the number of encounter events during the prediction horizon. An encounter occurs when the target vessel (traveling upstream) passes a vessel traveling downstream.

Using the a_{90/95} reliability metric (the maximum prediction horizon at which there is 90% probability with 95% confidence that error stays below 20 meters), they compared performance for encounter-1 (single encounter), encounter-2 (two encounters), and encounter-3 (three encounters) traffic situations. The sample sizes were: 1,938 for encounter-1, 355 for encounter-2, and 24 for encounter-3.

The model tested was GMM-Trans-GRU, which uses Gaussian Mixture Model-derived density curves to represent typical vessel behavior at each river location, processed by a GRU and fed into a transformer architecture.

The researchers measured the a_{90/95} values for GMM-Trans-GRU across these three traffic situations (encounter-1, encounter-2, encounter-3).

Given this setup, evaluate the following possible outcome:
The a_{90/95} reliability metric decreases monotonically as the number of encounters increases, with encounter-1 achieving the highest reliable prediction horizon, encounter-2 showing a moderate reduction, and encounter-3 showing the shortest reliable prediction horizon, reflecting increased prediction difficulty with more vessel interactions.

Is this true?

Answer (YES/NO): NO